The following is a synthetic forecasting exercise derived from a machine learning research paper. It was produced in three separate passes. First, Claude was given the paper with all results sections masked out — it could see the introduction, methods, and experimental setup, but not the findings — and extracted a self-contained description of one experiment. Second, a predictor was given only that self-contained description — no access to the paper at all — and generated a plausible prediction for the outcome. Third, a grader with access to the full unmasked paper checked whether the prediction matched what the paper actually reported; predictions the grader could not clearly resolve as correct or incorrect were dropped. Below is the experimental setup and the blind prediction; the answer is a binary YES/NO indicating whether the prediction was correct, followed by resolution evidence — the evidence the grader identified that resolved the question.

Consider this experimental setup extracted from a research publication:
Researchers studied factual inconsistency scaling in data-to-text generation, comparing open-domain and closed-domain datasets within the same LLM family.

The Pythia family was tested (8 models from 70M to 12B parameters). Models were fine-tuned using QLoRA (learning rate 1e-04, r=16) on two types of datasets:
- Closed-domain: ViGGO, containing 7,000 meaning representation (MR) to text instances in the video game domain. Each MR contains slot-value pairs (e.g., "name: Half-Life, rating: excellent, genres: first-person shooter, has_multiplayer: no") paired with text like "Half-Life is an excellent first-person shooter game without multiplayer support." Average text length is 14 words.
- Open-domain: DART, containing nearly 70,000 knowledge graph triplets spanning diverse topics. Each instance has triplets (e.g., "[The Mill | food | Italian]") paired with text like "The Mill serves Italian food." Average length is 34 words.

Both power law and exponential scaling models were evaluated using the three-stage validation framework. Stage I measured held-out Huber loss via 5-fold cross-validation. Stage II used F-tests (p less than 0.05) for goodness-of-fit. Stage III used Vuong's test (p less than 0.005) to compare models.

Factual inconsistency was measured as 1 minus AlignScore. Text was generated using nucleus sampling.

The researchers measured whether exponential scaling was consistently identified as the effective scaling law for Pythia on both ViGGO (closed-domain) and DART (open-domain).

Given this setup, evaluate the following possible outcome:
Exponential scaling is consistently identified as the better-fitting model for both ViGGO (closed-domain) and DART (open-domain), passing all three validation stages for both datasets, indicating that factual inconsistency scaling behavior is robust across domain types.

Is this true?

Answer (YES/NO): YES